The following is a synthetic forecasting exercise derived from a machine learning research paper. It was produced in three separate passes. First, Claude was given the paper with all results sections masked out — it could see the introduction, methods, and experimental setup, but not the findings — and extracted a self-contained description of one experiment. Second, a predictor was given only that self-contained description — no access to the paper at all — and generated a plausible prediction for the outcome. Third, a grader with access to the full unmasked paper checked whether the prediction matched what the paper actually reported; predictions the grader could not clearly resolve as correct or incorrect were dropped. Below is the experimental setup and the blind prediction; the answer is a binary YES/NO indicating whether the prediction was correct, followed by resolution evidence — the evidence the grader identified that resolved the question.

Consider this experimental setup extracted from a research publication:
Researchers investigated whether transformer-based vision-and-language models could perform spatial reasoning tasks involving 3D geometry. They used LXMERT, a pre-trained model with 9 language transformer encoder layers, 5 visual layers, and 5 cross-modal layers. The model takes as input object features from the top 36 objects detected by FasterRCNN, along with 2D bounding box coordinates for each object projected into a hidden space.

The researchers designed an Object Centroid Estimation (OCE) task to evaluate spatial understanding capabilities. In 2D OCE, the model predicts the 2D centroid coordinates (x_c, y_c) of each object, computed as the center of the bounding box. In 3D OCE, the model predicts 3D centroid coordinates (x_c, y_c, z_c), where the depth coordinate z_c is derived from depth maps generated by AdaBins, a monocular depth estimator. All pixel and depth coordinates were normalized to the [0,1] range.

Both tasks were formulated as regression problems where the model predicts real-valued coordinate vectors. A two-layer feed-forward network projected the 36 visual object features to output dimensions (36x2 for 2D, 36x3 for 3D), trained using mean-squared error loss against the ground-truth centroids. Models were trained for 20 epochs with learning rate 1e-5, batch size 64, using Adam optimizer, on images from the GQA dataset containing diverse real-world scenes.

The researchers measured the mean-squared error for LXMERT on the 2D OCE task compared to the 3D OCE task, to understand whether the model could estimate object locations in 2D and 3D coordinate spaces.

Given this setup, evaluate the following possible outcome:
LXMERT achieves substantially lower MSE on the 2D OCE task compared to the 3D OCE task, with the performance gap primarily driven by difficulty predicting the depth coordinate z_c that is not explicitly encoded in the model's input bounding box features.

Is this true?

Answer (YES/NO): YES